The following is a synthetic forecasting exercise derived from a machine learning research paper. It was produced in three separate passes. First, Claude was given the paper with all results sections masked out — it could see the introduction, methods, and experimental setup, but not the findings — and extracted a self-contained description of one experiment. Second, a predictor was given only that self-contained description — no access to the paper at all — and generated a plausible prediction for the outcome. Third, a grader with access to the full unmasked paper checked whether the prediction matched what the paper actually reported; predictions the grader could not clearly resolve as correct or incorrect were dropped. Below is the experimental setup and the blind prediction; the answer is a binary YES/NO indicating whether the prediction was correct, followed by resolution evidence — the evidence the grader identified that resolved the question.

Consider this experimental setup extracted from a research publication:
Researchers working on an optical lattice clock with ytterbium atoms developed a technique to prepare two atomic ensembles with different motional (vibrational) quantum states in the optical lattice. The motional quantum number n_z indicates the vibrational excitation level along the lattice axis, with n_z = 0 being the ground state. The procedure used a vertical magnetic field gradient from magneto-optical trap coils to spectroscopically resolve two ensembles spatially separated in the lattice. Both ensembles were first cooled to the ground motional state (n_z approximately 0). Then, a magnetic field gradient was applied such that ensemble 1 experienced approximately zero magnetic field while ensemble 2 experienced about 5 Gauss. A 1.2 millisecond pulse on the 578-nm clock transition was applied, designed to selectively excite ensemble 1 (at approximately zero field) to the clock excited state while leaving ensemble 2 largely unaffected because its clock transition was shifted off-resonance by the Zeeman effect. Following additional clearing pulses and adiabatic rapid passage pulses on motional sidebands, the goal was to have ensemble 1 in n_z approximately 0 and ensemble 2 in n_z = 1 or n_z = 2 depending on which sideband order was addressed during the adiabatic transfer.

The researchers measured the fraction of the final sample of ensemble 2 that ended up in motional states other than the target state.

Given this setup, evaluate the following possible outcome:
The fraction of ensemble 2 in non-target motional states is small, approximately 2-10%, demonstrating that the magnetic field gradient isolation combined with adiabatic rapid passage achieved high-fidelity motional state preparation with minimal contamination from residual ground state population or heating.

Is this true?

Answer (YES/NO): NO